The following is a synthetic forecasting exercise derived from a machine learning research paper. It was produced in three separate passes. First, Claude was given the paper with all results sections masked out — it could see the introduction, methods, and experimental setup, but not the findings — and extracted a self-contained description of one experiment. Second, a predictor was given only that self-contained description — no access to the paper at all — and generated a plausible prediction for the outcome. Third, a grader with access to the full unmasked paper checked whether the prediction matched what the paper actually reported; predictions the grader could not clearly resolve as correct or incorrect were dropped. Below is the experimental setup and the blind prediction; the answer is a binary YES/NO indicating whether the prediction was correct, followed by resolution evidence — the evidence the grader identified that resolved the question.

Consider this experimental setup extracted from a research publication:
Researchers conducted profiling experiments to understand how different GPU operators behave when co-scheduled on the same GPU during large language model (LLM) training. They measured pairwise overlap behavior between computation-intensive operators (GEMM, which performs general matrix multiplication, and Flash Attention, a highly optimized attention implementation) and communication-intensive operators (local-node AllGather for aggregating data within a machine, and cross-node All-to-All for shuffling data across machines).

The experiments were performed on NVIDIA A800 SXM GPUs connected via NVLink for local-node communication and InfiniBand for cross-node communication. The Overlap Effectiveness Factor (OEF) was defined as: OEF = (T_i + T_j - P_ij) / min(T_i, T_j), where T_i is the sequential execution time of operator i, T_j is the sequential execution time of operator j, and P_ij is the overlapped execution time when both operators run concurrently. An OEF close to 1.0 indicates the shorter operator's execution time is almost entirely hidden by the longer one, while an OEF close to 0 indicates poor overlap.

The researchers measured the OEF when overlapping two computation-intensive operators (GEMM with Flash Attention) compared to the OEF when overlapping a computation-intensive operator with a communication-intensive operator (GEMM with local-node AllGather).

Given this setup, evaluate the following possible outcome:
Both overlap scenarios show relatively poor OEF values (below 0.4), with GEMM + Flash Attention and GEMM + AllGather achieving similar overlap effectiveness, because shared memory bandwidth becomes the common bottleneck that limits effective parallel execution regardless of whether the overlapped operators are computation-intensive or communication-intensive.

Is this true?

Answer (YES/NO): NO